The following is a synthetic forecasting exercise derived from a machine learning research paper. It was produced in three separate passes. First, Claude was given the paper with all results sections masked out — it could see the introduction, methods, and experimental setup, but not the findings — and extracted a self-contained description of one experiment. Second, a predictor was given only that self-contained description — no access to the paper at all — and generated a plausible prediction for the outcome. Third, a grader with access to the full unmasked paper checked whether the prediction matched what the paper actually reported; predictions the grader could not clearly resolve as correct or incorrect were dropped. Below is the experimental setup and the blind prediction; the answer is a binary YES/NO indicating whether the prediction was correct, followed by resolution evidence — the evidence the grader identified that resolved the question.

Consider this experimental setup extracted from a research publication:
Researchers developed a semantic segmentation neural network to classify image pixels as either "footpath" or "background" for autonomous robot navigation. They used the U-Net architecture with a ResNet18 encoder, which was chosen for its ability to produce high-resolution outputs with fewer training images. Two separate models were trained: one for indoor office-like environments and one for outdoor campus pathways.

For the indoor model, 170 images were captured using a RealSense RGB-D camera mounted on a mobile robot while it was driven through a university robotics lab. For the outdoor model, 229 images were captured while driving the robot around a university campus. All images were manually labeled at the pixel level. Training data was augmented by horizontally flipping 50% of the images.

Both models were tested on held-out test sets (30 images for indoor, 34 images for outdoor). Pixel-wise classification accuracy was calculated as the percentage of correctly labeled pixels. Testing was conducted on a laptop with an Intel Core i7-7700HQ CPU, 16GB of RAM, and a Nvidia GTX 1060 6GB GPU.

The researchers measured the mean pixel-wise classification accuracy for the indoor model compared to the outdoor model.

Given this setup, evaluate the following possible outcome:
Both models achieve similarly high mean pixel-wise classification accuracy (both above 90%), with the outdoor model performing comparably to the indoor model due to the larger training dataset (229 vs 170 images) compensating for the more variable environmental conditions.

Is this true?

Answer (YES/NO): YES